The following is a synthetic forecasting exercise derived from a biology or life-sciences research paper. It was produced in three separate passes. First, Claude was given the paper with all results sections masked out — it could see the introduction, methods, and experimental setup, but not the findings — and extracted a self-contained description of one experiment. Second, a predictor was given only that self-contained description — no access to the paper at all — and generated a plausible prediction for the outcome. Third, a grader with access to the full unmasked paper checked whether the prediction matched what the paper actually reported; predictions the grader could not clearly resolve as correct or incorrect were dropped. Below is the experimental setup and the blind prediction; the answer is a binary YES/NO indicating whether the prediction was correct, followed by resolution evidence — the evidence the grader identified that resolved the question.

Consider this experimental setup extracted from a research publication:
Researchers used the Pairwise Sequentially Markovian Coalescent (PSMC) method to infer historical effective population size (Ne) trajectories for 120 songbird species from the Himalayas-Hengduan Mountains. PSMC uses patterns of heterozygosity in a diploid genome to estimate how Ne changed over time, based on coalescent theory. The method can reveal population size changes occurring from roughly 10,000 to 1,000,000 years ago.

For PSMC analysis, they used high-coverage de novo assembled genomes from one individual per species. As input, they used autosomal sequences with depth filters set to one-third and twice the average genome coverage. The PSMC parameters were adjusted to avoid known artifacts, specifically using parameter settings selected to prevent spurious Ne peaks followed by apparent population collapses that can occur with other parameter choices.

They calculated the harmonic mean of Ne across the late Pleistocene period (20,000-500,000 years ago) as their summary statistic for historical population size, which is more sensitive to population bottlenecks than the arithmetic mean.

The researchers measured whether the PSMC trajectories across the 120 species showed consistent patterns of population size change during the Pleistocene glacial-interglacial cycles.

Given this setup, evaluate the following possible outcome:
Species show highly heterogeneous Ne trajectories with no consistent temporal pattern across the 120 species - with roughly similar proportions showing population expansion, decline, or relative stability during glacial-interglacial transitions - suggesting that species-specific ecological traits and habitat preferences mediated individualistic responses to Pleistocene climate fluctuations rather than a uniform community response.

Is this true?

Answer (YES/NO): NO